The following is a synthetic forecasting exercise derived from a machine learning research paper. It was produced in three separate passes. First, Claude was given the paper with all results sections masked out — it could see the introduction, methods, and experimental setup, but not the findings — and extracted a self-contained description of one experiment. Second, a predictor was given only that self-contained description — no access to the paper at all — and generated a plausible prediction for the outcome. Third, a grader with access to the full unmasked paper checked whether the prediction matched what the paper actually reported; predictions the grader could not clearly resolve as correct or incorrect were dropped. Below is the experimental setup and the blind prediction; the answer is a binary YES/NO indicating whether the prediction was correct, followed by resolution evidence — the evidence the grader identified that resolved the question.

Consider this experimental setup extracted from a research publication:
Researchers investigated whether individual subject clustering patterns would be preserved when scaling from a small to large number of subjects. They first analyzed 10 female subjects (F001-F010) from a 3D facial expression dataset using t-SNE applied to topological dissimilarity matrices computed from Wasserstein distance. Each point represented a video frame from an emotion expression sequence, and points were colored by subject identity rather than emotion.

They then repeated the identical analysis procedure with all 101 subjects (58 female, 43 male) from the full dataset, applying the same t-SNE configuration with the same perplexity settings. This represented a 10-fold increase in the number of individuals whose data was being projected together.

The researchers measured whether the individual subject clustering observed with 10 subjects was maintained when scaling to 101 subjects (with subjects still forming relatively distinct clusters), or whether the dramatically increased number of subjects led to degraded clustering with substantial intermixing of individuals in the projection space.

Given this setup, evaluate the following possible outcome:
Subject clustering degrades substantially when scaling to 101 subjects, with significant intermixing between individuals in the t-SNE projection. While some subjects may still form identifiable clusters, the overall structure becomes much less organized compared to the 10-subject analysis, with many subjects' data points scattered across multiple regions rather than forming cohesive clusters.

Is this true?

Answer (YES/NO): NO